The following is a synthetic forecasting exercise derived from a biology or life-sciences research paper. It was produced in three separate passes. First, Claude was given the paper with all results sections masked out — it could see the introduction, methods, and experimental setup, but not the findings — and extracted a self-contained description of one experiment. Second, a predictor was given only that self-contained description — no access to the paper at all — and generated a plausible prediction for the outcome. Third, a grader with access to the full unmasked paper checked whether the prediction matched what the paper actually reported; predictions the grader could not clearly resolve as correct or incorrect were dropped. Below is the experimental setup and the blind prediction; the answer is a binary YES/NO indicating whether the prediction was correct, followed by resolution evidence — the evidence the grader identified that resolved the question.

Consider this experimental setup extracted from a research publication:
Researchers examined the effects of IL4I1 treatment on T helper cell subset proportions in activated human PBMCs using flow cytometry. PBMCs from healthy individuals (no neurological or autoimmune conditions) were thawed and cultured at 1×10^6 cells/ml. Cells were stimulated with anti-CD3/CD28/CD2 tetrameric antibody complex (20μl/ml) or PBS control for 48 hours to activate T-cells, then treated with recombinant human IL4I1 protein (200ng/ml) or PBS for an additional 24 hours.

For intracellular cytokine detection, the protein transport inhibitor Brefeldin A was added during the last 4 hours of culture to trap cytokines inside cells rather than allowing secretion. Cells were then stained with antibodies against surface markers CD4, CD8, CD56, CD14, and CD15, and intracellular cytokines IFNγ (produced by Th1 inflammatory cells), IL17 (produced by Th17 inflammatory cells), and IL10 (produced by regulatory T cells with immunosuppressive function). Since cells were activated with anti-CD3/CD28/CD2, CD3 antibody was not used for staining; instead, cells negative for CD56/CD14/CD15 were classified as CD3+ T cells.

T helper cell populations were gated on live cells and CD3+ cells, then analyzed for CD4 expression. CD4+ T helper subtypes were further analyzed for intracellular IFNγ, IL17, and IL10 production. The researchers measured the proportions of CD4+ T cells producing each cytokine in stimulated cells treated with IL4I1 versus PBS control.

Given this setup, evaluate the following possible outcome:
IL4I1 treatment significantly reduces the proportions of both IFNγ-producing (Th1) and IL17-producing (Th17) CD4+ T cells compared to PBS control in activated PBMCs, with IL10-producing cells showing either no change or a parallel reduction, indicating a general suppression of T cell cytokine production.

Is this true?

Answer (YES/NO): NO